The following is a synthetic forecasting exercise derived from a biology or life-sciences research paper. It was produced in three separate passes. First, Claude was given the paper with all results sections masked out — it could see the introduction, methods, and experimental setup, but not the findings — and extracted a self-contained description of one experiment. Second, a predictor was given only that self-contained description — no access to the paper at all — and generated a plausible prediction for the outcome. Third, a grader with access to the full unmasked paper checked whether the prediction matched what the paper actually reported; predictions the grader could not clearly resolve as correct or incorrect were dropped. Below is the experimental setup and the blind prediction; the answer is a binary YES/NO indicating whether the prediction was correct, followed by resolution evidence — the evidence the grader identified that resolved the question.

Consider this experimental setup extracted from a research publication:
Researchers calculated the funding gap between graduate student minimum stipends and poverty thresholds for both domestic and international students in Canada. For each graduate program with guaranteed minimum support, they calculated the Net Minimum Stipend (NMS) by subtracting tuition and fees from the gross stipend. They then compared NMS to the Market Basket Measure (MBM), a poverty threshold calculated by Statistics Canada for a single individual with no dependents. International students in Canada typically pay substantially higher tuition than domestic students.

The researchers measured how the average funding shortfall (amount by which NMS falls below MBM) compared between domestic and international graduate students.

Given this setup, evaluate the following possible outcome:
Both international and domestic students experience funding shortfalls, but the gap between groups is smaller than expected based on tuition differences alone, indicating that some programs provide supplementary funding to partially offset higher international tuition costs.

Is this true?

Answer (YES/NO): NO